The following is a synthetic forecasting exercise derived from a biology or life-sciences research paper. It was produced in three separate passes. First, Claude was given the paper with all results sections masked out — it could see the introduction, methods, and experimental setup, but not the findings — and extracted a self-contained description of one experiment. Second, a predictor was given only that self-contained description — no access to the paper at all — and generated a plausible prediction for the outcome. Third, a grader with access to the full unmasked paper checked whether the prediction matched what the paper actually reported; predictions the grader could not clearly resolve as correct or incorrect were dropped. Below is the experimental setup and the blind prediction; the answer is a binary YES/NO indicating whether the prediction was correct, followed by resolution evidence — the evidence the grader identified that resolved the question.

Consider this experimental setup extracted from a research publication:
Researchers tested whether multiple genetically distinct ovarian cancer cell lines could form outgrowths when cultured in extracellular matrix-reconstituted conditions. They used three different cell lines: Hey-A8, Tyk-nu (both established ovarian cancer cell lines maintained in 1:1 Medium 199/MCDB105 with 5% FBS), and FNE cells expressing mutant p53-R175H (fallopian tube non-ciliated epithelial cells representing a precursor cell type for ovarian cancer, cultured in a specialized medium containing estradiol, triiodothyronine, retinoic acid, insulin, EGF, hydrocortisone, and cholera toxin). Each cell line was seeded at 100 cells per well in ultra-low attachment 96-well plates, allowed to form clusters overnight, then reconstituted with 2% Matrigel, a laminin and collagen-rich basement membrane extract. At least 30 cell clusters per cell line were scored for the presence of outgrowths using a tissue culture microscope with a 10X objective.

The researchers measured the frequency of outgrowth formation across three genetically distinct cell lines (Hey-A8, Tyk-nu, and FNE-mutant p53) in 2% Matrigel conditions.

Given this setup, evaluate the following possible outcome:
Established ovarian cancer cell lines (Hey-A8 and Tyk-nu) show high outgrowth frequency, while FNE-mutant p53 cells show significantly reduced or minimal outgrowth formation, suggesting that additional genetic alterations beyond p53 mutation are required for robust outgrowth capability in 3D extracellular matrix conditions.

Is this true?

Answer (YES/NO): NO